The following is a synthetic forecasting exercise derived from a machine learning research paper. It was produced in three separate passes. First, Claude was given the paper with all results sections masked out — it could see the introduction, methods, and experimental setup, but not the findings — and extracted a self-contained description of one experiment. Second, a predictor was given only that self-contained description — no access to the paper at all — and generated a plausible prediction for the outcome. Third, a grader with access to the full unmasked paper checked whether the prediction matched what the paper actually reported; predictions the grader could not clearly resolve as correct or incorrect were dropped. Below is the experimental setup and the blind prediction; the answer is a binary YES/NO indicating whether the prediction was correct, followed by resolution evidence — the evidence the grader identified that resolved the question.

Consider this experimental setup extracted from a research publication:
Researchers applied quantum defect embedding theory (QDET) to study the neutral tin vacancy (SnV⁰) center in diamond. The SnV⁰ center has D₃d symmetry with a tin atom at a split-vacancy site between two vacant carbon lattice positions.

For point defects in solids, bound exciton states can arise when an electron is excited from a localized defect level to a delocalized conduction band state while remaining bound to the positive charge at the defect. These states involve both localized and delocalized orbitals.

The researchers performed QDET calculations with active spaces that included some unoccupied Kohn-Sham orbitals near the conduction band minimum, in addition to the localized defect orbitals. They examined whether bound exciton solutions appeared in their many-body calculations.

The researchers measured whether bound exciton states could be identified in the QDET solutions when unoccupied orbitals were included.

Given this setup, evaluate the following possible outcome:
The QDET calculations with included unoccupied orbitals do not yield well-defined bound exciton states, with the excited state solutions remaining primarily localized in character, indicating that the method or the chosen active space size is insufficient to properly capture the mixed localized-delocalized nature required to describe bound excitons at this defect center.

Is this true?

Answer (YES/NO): NO